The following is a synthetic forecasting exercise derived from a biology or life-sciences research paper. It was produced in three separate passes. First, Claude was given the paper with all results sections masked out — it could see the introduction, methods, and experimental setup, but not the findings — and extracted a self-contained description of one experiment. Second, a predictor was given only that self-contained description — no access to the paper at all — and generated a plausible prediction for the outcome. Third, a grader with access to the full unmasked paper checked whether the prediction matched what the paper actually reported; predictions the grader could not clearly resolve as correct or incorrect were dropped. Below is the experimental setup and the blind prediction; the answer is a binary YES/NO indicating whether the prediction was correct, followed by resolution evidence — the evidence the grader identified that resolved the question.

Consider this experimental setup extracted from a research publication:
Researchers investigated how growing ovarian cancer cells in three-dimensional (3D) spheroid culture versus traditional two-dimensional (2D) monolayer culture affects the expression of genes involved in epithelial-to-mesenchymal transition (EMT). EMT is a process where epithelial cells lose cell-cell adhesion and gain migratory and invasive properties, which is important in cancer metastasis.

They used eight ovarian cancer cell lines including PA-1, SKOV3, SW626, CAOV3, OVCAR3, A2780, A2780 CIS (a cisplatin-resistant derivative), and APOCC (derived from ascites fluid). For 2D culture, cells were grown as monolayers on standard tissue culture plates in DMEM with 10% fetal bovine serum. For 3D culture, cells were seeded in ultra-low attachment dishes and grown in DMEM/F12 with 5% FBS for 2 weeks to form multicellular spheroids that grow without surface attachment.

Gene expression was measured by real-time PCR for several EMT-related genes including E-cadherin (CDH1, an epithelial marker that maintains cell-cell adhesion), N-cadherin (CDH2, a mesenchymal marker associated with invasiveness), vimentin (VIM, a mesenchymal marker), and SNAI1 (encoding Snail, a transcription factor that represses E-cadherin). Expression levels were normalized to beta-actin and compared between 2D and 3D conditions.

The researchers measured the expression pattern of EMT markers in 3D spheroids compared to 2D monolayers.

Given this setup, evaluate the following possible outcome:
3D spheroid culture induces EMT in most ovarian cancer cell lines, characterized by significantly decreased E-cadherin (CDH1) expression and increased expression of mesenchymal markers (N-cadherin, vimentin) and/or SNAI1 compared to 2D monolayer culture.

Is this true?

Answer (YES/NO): YES